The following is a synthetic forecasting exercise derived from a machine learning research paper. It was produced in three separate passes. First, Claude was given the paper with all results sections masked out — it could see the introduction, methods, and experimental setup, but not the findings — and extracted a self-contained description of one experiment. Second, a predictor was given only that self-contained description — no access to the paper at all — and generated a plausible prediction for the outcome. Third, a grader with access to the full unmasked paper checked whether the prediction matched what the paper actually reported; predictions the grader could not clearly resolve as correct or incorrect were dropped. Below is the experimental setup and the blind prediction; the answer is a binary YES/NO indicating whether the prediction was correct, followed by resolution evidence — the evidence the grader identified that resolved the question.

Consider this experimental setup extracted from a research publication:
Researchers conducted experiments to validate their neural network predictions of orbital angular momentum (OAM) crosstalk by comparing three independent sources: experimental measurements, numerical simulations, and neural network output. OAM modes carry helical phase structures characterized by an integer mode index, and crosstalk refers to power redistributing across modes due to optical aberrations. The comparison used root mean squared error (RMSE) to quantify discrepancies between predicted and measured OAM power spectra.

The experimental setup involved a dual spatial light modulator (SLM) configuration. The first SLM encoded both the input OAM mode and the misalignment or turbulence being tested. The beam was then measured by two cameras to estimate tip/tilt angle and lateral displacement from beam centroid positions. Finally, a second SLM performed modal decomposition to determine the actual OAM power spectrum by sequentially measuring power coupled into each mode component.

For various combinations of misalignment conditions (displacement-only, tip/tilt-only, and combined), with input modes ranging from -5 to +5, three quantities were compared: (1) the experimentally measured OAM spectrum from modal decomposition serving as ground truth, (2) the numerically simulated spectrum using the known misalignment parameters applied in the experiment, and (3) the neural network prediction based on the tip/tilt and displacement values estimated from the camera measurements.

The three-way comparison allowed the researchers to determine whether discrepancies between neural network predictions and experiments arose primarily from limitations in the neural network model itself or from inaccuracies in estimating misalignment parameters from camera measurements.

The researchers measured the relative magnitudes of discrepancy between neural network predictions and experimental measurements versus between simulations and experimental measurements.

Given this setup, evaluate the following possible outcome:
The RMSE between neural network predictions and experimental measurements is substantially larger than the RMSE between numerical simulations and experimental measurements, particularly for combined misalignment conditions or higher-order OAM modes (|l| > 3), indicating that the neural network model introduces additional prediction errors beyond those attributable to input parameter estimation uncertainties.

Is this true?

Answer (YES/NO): NO